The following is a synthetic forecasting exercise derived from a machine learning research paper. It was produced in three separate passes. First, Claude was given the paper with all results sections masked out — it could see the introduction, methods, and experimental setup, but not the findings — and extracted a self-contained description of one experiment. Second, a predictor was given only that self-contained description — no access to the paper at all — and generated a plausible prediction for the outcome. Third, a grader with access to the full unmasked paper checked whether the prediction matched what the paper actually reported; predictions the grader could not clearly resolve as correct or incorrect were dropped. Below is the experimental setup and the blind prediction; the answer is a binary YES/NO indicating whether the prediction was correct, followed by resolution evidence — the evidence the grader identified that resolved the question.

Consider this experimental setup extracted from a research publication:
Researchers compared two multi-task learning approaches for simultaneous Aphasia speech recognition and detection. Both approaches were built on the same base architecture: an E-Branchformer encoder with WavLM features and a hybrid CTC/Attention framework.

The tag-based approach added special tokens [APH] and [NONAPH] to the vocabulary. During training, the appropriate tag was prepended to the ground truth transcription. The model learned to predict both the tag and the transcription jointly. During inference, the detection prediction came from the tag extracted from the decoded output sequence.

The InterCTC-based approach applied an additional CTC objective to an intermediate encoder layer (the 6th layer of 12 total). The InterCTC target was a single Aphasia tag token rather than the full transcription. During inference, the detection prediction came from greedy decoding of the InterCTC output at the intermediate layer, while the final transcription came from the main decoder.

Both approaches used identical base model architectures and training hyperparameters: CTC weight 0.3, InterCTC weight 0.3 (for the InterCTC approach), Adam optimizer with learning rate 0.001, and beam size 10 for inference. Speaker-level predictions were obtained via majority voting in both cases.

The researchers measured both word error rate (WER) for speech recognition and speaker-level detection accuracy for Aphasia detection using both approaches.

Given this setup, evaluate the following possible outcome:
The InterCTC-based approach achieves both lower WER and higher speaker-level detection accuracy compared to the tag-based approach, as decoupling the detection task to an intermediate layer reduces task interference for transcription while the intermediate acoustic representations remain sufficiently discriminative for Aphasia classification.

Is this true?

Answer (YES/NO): NO